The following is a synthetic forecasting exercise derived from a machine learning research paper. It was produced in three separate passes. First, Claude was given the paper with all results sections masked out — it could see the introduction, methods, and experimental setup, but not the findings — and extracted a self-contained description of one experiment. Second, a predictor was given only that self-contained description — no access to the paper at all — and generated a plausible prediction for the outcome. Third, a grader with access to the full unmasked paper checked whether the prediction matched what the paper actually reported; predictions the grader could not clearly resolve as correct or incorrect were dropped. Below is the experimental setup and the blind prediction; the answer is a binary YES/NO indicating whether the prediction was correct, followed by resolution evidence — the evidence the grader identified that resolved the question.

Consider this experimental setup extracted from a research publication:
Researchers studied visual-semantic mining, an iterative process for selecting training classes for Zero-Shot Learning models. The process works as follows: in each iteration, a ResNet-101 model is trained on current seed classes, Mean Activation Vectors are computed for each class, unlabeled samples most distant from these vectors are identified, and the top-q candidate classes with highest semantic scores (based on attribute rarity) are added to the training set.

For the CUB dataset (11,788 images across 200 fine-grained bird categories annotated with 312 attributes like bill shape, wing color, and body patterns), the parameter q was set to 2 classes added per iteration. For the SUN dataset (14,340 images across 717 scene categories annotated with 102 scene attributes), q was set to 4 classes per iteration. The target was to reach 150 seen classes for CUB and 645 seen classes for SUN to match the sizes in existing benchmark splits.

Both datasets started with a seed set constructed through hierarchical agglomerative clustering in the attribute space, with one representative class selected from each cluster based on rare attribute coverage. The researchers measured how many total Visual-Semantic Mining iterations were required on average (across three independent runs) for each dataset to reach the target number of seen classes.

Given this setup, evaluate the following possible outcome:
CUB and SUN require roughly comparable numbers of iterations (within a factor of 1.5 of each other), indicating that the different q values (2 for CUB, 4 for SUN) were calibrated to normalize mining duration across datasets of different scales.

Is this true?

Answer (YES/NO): NO